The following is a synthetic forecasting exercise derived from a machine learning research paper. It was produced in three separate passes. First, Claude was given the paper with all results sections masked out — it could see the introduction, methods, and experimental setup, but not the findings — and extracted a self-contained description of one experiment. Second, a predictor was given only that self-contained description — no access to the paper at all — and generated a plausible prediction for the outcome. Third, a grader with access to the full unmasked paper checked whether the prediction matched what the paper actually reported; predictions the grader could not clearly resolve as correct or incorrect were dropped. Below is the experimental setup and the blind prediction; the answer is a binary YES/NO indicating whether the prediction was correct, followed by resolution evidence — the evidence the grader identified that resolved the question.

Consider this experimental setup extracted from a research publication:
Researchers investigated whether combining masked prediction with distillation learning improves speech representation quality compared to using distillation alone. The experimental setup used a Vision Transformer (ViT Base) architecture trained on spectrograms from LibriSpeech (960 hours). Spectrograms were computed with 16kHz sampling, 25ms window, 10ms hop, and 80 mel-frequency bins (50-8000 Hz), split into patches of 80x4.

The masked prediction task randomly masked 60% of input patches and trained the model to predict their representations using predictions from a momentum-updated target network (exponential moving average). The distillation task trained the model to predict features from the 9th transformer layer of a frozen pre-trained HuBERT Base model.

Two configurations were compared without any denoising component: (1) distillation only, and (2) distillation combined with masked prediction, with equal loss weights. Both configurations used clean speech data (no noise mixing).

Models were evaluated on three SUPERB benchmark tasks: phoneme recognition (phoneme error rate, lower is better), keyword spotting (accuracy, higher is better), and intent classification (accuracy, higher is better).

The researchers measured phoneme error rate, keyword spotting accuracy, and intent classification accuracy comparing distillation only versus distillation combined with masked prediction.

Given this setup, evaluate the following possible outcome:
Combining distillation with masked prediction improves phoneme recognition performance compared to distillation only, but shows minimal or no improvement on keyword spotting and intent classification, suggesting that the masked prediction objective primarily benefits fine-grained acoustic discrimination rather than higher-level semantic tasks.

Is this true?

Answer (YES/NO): NO